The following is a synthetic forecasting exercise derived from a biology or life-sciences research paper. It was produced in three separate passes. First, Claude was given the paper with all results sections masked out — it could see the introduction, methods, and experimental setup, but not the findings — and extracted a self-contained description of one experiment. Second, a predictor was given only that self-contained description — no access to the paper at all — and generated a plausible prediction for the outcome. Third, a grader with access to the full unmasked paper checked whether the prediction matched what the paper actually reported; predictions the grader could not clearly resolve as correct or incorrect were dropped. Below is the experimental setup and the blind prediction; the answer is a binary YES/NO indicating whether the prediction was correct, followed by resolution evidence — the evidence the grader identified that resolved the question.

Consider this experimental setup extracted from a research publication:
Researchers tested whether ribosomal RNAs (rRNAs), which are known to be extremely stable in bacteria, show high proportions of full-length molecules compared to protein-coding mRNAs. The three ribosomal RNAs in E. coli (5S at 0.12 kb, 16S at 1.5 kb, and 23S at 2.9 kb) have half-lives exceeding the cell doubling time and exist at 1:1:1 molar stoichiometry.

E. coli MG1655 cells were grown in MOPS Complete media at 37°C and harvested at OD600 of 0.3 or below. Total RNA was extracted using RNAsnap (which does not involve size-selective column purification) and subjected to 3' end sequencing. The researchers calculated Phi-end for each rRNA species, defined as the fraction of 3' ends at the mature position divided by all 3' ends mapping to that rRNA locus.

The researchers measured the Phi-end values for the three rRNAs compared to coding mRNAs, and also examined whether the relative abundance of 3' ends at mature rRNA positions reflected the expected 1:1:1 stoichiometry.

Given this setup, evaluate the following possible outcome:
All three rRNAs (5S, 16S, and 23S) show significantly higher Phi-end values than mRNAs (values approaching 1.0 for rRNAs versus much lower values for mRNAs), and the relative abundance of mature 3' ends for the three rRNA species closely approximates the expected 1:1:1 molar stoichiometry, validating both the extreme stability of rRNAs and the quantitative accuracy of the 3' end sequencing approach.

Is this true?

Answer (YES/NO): YES